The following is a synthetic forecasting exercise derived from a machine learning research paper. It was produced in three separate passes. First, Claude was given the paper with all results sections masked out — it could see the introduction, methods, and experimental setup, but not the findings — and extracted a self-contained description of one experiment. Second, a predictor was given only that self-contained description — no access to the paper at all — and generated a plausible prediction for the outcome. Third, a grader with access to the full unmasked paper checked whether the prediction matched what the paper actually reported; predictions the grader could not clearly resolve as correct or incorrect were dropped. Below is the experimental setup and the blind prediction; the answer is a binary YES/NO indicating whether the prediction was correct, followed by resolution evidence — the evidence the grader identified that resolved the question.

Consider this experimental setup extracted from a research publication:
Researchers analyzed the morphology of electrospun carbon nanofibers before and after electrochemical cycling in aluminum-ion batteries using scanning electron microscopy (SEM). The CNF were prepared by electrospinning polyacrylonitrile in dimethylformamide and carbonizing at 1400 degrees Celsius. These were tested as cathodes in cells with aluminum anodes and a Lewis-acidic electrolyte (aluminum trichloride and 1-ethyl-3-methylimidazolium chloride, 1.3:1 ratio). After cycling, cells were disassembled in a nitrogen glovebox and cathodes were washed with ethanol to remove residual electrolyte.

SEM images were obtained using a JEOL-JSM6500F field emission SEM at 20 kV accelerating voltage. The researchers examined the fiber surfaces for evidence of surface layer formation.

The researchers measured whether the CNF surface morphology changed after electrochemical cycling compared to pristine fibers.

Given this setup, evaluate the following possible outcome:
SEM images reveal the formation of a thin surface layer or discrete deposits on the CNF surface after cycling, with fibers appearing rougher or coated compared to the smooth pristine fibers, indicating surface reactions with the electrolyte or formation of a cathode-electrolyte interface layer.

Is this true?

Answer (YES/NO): YES